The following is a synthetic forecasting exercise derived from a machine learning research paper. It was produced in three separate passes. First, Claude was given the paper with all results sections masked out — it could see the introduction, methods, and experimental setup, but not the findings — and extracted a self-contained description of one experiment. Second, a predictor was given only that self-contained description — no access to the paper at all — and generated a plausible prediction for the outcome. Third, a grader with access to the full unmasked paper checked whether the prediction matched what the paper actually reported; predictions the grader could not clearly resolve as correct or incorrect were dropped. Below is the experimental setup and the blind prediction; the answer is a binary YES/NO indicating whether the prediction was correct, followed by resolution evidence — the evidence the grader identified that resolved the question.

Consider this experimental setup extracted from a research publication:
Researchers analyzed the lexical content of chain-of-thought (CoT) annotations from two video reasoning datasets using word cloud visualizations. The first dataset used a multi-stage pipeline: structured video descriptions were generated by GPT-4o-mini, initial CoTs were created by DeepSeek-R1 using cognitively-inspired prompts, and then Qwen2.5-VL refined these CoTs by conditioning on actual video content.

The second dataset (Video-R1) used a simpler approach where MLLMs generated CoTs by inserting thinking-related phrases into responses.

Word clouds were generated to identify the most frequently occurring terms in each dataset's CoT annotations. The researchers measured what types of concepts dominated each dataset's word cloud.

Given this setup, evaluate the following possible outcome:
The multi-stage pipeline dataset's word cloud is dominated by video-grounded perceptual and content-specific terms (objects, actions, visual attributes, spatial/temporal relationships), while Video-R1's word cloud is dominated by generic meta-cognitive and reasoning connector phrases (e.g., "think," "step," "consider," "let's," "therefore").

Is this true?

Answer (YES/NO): NO